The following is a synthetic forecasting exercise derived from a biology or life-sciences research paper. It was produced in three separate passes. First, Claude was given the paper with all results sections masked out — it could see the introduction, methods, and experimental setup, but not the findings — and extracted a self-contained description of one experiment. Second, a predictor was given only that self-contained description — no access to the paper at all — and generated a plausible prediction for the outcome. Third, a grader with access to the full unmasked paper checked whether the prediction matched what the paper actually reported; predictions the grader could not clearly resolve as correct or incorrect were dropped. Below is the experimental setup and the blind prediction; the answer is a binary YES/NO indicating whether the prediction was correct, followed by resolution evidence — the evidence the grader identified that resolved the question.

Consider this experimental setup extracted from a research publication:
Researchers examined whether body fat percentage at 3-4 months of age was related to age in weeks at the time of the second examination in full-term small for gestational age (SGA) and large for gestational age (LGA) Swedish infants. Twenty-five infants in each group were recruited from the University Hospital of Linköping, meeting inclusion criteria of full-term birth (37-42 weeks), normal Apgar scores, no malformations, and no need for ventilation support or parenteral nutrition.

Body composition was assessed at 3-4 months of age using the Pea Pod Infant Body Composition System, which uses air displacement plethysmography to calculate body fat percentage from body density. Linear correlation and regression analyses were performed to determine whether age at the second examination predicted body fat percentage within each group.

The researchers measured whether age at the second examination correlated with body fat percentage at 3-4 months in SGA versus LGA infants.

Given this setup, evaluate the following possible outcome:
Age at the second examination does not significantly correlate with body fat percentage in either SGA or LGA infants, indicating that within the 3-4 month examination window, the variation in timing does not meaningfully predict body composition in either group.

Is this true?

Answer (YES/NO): NO